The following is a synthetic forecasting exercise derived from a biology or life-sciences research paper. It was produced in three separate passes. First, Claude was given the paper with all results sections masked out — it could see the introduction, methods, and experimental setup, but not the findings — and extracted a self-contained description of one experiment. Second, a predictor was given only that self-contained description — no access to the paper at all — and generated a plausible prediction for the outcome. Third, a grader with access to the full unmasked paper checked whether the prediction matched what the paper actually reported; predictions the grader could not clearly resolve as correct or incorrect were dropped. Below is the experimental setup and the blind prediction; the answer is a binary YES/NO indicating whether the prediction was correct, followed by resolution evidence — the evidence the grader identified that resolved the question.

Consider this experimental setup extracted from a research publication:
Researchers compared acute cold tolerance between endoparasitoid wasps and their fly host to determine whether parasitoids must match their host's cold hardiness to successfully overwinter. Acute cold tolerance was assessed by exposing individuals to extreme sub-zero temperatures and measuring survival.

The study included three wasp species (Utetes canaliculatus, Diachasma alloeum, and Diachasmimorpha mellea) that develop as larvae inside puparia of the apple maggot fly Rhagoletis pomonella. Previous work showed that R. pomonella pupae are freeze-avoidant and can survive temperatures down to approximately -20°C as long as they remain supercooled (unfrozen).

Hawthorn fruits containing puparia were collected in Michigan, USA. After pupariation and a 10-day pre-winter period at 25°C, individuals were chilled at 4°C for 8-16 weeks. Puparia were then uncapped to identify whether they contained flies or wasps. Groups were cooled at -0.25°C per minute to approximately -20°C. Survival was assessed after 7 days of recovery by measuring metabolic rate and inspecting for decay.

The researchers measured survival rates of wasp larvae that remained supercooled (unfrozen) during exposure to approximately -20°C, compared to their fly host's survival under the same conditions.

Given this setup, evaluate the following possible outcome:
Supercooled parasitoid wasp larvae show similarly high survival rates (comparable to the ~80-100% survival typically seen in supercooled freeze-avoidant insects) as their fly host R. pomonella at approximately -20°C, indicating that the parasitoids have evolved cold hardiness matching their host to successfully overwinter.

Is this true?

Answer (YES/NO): YES